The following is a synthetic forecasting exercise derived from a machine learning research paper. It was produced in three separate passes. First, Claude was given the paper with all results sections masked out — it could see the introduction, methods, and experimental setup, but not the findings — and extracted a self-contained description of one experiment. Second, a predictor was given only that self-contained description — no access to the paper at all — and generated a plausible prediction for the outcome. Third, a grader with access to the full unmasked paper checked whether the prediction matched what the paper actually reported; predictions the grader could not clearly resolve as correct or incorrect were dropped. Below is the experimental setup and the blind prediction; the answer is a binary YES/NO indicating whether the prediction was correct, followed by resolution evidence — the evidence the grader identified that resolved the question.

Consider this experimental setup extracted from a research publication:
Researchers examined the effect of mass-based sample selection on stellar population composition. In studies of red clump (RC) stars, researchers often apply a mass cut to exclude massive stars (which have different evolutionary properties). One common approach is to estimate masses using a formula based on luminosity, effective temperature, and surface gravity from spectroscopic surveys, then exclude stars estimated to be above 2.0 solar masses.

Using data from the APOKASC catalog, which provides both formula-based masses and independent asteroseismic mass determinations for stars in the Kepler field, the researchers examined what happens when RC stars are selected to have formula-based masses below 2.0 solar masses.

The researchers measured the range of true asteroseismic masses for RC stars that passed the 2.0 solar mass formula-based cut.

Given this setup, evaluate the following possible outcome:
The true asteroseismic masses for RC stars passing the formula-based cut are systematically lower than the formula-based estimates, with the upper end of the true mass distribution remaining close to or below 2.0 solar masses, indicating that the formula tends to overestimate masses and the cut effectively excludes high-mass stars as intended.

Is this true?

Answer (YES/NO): NO